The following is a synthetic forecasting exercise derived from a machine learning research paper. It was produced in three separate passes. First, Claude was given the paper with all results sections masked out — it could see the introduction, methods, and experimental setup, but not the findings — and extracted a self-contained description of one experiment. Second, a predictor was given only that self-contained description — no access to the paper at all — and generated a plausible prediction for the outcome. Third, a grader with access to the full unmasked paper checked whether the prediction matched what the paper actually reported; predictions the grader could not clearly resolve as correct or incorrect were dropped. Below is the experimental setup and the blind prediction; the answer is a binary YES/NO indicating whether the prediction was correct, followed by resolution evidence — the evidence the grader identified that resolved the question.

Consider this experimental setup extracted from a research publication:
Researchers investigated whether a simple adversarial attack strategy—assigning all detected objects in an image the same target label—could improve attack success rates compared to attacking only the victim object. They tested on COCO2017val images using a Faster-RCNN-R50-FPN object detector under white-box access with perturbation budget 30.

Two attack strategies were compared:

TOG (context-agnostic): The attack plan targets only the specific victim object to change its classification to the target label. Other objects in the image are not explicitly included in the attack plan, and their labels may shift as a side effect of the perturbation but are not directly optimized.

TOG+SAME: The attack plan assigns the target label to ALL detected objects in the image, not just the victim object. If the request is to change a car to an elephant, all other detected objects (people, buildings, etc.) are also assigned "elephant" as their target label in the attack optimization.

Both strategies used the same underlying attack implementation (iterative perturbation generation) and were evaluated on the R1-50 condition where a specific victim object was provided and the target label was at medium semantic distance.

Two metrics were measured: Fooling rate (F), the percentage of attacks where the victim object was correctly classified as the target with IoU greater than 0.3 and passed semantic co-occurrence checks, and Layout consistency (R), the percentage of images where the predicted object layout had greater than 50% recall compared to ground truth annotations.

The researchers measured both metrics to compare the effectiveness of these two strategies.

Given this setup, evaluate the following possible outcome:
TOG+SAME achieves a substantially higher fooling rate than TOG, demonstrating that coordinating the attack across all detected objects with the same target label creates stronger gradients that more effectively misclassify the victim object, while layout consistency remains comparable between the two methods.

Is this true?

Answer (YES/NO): NO